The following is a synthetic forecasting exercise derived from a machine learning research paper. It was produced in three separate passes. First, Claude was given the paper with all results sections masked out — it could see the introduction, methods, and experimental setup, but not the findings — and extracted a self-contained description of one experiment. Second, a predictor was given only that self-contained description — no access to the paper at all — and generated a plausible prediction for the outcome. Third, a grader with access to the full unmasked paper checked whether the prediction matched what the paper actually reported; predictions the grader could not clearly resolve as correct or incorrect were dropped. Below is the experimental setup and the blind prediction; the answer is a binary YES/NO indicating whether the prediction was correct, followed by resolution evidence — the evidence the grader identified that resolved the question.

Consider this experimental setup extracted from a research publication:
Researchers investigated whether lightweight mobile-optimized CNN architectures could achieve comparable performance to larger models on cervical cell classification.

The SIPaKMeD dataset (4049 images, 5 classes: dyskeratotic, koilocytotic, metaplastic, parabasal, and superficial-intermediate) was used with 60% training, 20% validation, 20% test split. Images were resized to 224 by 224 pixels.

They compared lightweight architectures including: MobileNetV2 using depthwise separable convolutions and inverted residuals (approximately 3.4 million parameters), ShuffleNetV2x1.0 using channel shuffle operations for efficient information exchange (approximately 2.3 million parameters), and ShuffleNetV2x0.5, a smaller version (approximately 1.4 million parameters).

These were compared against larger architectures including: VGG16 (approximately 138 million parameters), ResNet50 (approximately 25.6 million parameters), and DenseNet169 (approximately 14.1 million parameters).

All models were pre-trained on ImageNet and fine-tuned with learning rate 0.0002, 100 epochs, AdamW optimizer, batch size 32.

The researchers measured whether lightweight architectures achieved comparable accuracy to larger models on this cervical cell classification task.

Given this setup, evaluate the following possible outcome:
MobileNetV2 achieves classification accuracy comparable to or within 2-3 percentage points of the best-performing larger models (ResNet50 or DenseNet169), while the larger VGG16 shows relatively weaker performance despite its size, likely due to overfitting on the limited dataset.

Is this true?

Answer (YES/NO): YES